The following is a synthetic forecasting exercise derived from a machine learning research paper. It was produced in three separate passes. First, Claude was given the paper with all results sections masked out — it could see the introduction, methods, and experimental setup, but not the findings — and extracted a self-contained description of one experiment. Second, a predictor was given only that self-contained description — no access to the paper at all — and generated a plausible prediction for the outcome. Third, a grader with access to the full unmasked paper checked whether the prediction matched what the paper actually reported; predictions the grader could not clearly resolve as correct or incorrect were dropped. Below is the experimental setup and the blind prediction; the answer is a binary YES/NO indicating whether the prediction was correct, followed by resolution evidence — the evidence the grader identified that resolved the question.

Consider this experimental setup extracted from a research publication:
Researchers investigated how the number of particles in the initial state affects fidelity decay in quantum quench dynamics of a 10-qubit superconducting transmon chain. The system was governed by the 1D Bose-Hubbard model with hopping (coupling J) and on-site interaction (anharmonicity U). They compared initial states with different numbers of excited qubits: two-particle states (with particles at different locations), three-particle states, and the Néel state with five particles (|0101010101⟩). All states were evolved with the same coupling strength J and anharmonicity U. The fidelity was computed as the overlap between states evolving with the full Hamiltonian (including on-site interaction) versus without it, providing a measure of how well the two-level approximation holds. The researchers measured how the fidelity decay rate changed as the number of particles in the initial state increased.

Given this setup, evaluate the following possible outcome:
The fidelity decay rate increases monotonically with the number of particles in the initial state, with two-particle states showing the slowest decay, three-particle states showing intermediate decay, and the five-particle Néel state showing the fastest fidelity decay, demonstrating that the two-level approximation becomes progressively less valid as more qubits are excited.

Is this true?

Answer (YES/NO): NO